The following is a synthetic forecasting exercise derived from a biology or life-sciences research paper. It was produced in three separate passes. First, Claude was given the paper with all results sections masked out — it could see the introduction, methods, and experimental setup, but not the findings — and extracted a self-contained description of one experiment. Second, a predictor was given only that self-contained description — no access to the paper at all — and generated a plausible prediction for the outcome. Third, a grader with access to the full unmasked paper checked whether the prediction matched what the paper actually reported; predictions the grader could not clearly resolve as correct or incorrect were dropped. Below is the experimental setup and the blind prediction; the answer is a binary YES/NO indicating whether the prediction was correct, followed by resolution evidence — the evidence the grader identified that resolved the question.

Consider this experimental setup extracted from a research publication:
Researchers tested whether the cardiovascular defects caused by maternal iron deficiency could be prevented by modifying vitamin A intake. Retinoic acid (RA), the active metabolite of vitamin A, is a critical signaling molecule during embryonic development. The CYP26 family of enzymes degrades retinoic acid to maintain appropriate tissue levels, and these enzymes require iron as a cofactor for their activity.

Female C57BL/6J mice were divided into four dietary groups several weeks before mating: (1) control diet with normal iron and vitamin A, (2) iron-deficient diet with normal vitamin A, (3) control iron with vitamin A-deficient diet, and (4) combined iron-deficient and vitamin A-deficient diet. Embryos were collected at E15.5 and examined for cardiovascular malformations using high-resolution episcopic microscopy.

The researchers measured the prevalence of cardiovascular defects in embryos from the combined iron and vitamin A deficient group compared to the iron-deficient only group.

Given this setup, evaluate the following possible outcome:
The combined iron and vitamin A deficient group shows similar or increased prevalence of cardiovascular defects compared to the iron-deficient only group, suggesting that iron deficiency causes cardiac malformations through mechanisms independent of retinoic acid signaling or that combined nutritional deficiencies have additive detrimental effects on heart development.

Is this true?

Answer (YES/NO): NO